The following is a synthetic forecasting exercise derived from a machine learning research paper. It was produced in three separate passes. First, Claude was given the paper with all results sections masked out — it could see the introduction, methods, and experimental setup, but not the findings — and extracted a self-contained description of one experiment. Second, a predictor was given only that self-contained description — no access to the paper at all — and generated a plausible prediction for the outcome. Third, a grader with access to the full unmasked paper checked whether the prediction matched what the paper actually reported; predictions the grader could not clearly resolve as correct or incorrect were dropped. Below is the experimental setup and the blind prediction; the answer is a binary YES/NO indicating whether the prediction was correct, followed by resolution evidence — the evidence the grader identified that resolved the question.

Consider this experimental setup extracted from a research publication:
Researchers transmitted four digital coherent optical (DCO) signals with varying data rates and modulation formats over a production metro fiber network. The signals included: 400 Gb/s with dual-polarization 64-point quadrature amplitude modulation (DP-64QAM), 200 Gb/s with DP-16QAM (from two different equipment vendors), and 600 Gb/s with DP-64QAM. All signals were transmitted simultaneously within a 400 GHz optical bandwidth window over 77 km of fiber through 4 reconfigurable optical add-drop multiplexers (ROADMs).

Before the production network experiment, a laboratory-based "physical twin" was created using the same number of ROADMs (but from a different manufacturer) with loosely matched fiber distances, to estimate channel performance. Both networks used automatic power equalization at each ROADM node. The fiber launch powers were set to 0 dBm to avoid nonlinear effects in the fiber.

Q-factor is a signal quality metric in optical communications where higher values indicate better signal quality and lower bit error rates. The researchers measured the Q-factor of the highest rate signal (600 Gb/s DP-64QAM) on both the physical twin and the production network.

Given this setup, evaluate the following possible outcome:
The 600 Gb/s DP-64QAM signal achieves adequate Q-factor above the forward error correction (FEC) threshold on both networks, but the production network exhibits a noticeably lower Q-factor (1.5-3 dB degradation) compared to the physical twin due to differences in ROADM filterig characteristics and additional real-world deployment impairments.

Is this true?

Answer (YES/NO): NO